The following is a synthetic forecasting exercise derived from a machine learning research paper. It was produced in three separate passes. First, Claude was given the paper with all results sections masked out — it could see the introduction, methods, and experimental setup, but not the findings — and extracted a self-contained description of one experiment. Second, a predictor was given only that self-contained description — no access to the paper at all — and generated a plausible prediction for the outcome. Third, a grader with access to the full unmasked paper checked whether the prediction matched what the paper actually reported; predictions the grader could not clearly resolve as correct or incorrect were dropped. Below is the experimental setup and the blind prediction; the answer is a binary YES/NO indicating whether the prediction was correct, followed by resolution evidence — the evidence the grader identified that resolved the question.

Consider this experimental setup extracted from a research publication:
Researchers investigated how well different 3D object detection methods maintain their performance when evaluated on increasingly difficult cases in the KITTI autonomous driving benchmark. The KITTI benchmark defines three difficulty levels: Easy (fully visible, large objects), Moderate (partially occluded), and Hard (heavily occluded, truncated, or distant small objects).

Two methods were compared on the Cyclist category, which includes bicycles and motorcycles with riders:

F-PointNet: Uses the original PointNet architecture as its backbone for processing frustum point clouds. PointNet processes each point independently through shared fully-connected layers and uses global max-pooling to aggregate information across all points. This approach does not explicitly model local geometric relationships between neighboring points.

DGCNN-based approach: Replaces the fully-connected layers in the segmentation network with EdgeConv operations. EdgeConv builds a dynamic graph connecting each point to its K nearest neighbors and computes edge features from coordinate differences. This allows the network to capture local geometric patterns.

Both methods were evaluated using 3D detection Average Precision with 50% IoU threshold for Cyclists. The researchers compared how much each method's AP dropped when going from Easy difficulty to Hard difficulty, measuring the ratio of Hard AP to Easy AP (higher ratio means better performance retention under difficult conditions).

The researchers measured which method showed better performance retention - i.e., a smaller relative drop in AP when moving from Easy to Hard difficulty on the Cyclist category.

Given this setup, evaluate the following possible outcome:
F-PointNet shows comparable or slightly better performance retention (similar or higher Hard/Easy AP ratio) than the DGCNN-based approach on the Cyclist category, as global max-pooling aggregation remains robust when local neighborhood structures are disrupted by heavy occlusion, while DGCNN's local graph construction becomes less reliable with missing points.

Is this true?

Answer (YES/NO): YES